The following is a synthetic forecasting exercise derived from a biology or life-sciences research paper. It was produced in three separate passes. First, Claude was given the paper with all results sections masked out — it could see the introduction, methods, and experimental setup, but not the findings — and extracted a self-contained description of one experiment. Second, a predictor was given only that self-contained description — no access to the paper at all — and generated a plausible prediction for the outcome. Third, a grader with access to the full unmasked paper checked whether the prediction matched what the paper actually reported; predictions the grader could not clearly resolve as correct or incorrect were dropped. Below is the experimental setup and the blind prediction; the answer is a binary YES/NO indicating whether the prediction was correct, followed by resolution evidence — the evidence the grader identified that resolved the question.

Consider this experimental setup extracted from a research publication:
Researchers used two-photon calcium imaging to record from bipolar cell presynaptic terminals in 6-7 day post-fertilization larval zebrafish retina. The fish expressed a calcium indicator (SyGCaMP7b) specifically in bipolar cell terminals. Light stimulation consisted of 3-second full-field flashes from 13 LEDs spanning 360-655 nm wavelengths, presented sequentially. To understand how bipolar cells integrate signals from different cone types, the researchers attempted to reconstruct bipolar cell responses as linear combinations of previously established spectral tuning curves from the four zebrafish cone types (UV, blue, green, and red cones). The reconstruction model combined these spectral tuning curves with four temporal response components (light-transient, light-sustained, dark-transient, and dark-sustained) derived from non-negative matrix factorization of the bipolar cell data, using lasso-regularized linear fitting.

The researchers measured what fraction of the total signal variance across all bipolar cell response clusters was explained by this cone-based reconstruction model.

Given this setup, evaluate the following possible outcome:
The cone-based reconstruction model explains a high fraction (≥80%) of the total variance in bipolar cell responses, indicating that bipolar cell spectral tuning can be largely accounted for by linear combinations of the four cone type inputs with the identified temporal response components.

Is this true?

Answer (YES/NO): YES